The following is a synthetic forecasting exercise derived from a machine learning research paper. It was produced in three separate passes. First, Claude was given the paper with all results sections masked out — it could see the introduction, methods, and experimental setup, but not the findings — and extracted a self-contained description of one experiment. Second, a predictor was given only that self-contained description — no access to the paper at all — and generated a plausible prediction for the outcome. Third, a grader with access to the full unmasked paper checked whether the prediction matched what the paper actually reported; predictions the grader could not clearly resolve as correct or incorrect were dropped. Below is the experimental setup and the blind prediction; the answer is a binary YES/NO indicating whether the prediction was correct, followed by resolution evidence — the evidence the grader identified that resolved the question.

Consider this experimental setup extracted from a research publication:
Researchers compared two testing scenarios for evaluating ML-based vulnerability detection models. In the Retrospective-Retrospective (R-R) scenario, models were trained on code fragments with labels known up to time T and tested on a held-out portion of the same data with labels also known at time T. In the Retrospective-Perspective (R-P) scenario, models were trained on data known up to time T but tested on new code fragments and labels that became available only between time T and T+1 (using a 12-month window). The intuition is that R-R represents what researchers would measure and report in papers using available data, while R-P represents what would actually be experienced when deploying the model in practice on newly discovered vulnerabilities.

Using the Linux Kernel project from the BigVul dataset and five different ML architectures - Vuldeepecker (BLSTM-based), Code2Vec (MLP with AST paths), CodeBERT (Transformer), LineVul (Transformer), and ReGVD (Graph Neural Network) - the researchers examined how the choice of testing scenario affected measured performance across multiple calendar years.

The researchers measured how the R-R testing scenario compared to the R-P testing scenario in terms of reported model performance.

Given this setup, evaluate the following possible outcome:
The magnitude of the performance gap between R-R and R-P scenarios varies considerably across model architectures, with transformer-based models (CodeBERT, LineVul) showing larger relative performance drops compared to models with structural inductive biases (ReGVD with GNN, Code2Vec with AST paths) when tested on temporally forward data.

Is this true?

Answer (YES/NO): NO